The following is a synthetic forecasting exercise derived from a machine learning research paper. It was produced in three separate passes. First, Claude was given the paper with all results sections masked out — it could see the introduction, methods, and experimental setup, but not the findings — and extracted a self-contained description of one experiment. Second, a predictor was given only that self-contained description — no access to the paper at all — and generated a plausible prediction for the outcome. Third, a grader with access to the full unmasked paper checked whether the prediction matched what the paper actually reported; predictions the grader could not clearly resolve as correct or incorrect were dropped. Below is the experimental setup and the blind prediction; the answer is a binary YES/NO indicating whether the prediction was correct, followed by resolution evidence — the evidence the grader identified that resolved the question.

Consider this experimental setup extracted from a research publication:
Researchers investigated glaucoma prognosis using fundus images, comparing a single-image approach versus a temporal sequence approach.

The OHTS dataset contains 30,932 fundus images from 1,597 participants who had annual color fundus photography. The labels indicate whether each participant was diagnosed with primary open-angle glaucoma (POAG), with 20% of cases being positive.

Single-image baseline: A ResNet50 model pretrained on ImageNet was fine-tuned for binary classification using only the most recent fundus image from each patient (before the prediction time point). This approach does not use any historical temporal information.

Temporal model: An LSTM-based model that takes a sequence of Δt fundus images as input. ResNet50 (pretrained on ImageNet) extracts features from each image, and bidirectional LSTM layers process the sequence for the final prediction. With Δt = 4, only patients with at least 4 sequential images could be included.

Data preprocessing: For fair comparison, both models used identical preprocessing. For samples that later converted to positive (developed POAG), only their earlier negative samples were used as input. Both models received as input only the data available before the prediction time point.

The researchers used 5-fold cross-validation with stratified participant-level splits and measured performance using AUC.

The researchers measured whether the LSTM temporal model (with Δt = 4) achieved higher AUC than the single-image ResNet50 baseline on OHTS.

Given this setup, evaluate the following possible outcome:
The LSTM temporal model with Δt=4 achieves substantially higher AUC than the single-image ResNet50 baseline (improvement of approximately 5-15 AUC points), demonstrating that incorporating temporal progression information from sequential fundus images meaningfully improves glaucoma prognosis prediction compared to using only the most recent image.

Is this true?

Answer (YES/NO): YES